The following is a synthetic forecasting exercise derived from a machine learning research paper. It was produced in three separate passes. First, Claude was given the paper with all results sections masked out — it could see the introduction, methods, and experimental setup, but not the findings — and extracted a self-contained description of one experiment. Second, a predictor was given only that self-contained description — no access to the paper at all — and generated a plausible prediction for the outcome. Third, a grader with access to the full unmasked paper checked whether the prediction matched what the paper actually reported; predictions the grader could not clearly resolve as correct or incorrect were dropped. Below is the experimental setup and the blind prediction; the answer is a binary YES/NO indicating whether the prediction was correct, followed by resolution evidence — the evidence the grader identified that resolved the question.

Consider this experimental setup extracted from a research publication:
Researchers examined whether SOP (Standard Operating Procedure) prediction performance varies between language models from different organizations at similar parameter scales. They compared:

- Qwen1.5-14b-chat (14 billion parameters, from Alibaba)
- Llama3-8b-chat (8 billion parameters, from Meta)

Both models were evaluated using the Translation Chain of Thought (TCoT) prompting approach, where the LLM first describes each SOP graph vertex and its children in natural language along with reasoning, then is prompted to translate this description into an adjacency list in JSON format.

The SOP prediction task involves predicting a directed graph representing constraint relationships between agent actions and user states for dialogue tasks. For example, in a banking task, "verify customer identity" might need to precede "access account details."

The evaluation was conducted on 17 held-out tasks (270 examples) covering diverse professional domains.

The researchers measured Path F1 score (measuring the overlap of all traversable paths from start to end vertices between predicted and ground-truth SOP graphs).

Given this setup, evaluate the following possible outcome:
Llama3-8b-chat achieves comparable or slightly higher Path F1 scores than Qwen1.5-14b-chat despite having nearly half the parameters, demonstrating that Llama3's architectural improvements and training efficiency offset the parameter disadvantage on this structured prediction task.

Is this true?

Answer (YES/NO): YES